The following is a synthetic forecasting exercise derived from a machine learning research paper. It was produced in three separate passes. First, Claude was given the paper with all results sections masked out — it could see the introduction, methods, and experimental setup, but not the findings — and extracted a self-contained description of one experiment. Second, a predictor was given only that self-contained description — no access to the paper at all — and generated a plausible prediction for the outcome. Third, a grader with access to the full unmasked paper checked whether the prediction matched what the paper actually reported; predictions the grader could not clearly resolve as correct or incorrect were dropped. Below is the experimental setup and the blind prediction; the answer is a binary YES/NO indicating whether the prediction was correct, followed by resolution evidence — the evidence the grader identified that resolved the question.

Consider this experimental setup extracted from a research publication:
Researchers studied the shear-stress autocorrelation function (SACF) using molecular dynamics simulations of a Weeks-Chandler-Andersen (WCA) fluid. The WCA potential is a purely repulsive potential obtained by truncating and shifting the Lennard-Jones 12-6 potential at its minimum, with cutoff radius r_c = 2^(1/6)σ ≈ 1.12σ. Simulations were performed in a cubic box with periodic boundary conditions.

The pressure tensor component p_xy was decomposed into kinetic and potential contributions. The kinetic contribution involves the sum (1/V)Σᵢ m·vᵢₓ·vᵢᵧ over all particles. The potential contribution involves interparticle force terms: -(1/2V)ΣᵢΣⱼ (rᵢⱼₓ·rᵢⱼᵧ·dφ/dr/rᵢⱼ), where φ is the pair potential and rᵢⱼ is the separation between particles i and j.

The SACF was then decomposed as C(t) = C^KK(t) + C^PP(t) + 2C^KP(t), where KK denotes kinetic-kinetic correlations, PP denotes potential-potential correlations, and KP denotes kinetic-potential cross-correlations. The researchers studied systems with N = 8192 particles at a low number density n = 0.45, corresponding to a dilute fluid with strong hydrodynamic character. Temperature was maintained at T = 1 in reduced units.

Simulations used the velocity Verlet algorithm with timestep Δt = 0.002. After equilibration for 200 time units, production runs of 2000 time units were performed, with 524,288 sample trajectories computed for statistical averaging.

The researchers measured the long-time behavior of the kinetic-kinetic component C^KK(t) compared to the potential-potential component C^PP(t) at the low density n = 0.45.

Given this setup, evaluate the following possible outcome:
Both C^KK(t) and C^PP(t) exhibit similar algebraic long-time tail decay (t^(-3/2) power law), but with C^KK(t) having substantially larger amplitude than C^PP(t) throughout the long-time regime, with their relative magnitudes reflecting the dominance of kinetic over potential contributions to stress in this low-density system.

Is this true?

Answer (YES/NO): NO